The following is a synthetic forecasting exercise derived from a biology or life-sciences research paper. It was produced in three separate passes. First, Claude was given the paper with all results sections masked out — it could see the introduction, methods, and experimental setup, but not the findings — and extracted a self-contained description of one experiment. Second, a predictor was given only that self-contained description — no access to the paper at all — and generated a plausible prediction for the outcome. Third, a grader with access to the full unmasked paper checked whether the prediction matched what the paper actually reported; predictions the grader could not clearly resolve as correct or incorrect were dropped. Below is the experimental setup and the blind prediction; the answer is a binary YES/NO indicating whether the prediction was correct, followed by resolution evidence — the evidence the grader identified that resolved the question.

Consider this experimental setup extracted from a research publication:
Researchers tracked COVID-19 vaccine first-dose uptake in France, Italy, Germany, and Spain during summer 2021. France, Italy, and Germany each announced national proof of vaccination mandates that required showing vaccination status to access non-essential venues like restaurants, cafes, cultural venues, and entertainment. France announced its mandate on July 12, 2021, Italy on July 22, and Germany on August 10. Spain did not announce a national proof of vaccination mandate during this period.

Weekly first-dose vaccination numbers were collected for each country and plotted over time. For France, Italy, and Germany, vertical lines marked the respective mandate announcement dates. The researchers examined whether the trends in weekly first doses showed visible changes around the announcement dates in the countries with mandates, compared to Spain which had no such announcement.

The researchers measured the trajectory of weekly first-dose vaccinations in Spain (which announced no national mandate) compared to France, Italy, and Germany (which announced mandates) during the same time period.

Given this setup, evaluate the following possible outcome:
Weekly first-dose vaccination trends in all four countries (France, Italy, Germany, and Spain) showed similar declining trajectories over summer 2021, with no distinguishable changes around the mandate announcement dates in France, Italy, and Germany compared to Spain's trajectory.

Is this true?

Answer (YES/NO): NO